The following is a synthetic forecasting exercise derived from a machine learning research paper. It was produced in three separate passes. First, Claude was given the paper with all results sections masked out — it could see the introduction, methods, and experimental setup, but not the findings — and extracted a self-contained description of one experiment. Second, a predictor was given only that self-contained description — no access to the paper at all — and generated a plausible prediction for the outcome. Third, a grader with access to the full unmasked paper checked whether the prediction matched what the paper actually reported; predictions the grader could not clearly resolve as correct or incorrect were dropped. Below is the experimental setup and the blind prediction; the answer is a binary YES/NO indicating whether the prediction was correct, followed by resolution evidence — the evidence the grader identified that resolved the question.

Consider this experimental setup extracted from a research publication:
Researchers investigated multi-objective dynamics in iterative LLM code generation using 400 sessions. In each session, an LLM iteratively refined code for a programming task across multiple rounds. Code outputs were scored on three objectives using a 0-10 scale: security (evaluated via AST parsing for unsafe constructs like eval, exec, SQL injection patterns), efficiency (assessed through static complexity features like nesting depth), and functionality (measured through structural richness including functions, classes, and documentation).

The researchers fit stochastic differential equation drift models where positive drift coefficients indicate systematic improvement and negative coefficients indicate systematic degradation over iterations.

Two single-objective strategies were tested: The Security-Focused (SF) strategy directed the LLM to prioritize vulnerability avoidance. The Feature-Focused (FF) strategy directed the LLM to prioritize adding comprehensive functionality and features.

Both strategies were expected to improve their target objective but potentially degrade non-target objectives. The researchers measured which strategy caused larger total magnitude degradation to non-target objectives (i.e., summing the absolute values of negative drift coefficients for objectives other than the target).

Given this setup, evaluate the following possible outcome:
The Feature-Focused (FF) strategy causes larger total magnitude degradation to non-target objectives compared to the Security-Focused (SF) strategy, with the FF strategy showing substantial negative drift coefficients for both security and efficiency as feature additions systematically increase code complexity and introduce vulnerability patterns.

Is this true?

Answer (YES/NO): YES